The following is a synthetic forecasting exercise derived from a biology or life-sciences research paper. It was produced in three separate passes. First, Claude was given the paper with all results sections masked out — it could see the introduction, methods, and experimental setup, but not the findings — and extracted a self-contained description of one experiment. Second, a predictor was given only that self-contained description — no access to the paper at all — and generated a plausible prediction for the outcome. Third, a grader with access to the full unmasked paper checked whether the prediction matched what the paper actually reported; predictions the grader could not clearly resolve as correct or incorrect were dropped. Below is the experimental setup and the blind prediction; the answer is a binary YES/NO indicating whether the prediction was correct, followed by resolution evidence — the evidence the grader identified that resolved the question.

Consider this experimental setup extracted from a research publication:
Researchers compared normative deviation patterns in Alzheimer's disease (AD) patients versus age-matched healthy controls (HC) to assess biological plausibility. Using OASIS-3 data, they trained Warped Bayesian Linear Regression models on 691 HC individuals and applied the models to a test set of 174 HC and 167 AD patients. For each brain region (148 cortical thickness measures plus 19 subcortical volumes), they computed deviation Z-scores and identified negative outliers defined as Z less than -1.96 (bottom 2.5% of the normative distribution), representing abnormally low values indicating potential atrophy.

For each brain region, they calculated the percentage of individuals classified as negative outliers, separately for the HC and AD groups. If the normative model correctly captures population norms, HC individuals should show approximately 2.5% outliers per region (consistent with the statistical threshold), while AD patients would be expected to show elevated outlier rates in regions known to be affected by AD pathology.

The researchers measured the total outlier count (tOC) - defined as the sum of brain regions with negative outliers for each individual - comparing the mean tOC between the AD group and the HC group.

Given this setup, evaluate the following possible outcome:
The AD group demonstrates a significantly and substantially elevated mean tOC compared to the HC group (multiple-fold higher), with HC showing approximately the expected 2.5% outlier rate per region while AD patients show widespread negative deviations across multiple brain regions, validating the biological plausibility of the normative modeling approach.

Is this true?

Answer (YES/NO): YES